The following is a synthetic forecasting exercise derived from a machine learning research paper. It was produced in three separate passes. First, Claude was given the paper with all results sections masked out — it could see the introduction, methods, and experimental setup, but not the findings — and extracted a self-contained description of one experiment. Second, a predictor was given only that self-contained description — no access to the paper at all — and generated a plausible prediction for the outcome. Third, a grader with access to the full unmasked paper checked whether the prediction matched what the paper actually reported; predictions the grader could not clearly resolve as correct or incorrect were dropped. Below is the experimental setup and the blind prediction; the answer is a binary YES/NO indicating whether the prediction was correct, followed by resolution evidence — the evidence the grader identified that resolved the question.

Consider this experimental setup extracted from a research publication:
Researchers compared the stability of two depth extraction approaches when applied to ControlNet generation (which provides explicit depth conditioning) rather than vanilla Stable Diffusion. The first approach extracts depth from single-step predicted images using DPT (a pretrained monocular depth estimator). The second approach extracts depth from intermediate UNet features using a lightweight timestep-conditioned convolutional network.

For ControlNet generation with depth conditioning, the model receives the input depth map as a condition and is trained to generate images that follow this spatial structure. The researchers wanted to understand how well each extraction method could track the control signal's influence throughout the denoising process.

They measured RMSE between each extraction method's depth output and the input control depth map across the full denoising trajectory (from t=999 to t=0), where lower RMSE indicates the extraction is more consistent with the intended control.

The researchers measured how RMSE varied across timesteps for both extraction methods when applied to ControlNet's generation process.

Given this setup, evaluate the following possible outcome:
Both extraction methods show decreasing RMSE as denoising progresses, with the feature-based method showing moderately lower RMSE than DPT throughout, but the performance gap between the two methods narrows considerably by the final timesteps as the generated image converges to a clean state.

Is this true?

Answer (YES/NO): NO